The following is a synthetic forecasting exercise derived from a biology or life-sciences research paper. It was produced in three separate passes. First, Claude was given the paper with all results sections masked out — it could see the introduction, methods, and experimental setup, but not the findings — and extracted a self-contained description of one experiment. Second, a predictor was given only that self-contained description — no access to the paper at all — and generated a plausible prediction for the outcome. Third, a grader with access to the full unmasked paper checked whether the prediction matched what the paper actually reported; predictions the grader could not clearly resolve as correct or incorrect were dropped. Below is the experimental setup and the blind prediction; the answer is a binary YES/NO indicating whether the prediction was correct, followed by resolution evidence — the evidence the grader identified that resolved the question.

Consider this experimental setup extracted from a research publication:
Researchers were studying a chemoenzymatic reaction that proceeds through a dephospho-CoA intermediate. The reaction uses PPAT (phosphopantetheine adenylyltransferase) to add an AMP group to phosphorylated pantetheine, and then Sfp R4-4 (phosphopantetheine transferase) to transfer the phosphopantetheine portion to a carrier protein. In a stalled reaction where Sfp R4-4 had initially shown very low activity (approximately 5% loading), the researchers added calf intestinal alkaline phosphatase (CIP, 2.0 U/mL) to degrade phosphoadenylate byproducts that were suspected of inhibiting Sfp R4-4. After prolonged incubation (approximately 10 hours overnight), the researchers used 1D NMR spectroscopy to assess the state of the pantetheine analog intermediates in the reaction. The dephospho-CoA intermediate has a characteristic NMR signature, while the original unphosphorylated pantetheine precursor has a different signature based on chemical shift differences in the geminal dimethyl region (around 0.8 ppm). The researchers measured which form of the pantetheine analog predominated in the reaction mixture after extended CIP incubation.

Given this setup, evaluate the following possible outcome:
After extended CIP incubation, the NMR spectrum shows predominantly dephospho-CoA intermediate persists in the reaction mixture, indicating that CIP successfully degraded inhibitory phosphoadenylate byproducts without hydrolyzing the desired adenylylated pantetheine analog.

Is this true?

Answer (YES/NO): NO